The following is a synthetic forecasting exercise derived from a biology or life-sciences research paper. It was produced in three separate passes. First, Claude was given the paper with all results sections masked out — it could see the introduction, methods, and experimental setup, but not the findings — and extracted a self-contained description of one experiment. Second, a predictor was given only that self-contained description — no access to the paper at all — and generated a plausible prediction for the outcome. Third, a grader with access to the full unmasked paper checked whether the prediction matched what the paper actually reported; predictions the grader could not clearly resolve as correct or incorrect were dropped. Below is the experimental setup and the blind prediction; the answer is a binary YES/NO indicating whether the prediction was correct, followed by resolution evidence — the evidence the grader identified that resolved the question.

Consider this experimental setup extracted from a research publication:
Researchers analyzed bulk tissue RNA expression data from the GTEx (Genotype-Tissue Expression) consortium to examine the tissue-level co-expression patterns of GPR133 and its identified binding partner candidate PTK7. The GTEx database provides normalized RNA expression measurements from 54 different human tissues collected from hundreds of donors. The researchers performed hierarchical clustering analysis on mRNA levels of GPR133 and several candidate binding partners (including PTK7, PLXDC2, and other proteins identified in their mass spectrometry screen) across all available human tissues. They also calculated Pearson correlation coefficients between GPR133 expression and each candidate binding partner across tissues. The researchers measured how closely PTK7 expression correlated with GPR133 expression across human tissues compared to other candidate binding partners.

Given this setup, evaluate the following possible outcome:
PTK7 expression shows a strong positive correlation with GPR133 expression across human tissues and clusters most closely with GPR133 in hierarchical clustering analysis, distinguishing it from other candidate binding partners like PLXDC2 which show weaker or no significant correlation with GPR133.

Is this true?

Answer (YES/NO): NO